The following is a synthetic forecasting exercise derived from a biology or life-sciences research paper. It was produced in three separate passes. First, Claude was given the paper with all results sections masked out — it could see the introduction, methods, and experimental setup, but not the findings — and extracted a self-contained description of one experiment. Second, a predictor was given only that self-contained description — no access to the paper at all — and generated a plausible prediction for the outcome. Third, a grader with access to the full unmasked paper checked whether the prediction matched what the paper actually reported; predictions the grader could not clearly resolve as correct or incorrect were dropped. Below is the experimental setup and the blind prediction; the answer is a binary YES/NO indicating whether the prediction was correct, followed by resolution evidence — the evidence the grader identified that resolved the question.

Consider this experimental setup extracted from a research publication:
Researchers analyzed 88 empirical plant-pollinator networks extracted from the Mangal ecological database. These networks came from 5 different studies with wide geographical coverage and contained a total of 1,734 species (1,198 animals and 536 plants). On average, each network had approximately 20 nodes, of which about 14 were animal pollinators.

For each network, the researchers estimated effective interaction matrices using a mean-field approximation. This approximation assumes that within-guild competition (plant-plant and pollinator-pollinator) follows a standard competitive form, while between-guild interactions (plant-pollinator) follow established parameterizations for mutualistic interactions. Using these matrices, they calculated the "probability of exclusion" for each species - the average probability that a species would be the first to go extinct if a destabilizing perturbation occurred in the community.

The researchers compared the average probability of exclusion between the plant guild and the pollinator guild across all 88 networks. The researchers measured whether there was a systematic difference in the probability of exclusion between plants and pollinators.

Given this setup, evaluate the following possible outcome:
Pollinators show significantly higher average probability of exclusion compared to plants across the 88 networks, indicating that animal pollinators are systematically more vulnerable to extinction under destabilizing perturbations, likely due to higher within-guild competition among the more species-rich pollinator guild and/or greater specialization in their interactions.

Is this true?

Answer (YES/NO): NO